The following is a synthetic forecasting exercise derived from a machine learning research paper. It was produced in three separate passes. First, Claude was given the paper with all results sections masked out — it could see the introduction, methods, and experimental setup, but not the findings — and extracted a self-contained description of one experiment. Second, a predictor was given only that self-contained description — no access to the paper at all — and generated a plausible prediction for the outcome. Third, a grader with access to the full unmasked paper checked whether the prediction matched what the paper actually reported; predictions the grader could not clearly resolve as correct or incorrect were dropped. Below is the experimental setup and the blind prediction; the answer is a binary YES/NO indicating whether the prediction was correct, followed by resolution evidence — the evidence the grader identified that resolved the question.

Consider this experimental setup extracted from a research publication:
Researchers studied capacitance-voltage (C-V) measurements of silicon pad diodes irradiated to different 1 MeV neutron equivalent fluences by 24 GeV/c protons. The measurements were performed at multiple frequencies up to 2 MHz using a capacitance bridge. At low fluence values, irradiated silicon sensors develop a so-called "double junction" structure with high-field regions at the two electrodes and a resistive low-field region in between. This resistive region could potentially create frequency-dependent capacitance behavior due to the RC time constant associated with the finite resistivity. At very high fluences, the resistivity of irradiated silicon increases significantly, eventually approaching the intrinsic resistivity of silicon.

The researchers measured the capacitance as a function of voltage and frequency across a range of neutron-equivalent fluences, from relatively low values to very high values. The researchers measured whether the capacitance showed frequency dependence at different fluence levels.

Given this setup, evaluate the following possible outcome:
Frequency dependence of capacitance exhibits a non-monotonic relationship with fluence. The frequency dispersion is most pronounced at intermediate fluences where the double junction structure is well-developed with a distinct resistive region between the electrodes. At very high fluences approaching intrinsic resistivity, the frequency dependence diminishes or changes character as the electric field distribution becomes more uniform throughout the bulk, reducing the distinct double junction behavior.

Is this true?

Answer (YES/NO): YES